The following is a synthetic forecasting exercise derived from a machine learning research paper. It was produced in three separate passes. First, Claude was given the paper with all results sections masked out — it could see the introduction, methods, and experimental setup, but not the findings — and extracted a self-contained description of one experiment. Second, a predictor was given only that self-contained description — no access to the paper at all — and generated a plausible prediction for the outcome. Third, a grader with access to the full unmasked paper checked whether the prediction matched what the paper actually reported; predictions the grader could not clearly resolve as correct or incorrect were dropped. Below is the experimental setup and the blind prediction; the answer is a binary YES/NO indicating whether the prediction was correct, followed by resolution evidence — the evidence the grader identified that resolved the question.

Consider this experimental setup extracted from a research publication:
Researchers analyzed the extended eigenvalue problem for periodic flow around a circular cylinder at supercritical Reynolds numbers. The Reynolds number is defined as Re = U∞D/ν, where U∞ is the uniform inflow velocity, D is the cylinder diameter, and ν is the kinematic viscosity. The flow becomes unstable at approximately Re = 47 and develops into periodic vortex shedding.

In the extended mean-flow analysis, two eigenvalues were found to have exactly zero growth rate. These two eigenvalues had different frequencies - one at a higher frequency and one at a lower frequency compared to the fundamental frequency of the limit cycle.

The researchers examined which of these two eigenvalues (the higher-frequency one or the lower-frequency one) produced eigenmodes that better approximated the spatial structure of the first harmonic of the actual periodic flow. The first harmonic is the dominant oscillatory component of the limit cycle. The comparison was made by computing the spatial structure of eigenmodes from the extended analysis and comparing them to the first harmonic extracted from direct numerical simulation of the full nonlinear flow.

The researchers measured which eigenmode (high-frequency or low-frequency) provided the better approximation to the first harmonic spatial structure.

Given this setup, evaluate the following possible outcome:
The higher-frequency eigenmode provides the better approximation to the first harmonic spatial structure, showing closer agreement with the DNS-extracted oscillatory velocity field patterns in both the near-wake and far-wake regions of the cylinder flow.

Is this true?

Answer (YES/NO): YES